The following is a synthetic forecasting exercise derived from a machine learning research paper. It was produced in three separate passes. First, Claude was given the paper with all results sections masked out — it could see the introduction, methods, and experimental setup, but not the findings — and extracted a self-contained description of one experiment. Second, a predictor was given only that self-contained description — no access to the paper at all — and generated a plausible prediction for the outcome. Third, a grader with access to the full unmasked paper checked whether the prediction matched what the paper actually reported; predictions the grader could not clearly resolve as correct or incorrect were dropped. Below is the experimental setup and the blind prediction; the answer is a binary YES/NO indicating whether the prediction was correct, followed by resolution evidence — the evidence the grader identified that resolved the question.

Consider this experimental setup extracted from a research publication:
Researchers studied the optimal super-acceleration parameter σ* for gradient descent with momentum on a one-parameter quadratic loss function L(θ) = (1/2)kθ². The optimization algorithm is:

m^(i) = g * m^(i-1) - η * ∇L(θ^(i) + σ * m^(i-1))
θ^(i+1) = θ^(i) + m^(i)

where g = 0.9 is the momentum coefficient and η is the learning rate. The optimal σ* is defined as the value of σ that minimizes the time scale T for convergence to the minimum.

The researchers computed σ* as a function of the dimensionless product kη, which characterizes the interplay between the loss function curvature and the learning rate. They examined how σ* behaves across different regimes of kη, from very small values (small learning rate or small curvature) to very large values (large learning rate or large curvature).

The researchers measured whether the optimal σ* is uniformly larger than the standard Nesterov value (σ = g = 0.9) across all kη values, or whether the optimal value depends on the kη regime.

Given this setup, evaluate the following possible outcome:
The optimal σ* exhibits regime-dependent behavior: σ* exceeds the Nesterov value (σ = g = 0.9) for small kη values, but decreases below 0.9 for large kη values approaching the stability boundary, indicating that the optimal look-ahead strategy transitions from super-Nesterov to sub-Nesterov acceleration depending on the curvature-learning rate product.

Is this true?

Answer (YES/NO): NO